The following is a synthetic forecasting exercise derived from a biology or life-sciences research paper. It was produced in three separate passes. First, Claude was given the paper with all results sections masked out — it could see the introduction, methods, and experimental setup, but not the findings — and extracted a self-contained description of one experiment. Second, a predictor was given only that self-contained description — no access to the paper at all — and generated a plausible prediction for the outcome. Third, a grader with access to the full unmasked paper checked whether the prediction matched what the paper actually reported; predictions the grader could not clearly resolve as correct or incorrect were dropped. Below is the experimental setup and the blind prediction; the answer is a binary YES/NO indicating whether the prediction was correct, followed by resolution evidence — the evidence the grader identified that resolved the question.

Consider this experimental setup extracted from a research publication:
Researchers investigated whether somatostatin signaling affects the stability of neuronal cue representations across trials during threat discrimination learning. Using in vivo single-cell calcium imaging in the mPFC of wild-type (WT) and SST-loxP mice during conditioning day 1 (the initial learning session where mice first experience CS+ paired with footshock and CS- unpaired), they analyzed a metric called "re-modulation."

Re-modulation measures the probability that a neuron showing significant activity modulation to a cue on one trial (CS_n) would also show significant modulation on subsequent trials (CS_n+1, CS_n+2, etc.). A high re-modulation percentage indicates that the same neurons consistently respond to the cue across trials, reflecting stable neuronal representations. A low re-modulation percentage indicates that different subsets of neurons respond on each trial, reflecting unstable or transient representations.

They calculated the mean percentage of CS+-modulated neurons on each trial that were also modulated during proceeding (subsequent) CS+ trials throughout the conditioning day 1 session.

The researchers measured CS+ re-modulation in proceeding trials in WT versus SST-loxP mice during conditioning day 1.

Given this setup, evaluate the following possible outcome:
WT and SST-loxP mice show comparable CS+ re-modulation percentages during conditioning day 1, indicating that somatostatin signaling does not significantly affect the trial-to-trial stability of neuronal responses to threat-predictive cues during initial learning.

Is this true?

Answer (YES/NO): NO